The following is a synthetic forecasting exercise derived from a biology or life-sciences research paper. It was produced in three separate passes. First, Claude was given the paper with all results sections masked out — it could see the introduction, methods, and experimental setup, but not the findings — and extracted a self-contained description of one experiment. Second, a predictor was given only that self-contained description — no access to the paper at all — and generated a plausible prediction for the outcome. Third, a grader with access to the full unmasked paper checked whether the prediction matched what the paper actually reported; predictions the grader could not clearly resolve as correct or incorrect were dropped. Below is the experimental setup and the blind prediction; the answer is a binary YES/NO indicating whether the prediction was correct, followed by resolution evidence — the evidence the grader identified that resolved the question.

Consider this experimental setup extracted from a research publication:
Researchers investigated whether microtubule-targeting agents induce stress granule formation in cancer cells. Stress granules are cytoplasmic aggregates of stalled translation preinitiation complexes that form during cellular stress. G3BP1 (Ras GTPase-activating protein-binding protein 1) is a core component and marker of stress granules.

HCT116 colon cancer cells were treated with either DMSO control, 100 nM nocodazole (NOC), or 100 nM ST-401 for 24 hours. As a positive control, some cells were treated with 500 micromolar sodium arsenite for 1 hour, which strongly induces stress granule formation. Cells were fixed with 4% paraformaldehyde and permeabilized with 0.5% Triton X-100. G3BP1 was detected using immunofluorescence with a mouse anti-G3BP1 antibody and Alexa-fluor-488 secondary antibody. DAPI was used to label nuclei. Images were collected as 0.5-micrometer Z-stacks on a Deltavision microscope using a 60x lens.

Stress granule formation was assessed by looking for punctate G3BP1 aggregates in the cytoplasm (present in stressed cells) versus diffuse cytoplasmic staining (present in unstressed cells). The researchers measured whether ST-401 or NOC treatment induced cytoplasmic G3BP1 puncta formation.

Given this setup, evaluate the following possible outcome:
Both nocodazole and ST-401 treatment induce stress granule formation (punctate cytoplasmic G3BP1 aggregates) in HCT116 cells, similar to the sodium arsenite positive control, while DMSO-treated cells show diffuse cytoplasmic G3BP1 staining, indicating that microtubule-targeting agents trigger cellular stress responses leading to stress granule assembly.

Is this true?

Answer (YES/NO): NO